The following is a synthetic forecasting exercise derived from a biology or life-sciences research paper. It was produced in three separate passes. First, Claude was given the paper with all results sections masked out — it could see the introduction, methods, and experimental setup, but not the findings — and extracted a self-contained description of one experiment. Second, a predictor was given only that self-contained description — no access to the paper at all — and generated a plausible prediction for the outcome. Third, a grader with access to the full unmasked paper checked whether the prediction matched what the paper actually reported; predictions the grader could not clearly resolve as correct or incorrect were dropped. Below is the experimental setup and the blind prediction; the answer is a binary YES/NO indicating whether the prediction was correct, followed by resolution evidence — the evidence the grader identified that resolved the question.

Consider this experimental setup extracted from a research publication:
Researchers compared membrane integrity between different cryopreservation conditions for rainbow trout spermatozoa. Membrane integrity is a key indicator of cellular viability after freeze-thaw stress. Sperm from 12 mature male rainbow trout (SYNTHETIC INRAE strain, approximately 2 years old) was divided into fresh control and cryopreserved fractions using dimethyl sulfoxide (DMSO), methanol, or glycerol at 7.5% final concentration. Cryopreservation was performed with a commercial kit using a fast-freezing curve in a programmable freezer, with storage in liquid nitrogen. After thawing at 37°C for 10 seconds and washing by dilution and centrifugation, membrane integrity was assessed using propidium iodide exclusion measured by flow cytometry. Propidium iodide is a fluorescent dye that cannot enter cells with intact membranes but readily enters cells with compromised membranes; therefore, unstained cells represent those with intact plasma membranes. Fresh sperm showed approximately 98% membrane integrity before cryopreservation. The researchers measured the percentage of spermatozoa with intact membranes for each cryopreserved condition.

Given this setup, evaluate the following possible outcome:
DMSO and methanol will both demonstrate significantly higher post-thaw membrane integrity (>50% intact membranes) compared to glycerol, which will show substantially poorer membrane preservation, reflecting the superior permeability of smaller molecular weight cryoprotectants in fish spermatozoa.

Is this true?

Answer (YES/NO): NO